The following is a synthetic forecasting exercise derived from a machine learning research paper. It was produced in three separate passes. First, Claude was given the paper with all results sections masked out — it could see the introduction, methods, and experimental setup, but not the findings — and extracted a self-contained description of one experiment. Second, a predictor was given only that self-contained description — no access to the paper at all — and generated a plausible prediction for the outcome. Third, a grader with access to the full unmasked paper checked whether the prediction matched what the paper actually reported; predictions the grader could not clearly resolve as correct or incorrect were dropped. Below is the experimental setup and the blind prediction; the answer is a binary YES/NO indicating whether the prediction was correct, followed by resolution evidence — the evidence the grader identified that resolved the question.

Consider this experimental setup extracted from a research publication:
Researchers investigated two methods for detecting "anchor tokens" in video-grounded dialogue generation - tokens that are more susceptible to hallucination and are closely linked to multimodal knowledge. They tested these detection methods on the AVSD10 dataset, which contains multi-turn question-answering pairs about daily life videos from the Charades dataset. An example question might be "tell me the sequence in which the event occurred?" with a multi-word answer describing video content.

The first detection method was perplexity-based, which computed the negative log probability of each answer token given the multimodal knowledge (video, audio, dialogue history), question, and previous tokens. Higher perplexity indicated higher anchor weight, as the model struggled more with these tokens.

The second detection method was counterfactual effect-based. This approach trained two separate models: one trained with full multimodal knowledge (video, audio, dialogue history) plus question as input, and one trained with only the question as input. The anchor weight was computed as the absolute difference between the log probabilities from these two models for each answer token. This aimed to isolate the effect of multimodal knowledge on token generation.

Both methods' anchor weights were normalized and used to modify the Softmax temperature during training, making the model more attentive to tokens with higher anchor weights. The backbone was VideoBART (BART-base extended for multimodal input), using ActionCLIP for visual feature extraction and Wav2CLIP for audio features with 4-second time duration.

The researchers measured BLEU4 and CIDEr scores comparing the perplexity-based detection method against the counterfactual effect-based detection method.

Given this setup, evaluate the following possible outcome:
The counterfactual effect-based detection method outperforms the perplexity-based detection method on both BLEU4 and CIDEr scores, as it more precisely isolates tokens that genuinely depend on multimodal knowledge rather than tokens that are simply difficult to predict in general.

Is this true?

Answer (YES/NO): YES